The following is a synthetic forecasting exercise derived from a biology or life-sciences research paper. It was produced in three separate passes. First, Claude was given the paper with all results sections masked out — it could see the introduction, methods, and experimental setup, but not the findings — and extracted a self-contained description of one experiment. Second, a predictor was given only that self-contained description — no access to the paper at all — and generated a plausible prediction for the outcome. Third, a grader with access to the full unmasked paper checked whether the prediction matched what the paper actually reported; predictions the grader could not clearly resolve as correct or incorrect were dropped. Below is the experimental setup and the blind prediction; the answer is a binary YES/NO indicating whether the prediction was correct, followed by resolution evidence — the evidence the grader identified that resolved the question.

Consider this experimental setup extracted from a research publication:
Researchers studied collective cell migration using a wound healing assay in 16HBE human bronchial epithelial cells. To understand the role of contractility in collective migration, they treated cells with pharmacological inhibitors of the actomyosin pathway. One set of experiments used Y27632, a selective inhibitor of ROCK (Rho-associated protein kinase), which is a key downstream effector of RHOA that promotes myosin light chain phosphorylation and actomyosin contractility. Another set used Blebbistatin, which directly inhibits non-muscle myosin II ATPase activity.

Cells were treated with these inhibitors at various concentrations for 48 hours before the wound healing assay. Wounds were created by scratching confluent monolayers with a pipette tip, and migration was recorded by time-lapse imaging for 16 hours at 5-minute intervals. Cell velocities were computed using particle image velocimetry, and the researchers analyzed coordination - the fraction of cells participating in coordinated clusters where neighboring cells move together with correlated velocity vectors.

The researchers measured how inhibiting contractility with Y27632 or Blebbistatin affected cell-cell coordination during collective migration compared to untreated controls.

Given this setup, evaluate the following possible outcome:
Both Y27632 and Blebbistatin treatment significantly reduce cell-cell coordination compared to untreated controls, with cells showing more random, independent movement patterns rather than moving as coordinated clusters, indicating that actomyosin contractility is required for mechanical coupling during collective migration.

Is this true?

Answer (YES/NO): NO